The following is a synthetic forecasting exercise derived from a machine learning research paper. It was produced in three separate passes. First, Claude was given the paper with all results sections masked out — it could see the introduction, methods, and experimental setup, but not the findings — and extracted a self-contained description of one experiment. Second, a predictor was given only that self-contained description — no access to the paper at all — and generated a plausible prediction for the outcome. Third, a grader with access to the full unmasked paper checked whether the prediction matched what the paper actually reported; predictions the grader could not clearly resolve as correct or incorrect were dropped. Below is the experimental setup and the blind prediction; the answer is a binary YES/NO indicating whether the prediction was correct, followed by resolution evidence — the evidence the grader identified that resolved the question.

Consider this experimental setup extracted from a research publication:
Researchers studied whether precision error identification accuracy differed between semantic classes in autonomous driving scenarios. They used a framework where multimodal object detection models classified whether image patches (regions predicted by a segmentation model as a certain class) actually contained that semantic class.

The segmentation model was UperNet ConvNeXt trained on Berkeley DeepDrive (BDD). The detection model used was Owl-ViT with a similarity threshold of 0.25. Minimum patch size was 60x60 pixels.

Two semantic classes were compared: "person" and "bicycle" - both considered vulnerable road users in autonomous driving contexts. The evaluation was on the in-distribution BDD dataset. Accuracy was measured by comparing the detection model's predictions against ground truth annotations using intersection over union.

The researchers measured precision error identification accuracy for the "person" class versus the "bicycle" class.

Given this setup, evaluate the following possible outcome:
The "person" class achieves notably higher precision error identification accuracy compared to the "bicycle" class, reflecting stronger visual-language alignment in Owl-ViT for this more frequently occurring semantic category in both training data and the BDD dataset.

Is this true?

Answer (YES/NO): NO